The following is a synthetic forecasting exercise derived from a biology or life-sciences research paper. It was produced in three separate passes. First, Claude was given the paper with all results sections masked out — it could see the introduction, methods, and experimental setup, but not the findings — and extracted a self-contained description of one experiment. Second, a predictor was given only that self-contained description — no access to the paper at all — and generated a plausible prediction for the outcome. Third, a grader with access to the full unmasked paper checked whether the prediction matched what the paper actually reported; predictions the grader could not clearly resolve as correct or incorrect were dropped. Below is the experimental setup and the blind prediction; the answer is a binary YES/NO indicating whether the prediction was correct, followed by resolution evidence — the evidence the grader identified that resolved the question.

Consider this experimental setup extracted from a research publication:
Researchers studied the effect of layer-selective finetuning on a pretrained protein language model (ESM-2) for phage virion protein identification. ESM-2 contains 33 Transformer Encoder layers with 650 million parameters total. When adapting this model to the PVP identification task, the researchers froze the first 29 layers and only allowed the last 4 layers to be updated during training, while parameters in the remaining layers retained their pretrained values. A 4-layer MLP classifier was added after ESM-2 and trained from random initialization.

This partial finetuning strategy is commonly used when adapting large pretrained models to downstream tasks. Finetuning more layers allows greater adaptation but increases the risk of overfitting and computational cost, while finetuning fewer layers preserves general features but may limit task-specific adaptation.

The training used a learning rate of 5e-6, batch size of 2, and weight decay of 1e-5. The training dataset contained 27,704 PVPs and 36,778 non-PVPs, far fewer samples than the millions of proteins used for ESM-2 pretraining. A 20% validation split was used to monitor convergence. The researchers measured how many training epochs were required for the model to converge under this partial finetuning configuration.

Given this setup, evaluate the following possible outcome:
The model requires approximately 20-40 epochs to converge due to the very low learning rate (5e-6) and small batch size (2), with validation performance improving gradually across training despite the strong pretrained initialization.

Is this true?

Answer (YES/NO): NO